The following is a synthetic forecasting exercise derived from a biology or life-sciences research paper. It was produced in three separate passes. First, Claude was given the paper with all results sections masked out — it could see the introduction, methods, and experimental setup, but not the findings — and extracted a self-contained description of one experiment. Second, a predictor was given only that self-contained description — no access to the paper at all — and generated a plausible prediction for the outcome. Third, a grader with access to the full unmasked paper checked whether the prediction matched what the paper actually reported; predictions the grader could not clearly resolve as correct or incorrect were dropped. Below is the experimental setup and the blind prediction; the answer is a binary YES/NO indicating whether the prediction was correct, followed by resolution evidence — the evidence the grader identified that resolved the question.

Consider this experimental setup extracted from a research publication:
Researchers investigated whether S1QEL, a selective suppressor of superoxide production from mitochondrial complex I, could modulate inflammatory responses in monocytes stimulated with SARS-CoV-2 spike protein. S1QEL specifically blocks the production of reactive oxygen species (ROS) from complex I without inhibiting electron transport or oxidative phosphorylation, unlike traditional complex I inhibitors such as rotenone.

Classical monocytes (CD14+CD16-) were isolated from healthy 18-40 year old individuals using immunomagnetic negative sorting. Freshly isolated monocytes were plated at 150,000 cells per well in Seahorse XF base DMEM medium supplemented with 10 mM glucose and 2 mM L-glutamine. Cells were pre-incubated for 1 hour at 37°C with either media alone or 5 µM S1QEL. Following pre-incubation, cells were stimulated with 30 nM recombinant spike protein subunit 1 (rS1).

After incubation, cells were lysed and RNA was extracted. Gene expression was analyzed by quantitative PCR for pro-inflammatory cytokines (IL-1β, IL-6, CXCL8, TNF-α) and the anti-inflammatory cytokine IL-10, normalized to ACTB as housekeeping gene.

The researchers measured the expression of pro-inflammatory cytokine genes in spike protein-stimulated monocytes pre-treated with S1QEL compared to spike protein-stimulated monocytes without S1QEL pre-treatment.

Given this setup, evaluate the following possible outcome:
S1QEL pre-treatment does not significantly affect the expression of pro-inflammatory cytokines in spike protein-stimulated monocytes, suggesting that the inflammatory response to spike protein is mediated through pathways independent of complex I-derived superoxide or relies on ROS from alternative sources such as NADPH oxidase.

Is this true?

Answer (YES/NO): YES